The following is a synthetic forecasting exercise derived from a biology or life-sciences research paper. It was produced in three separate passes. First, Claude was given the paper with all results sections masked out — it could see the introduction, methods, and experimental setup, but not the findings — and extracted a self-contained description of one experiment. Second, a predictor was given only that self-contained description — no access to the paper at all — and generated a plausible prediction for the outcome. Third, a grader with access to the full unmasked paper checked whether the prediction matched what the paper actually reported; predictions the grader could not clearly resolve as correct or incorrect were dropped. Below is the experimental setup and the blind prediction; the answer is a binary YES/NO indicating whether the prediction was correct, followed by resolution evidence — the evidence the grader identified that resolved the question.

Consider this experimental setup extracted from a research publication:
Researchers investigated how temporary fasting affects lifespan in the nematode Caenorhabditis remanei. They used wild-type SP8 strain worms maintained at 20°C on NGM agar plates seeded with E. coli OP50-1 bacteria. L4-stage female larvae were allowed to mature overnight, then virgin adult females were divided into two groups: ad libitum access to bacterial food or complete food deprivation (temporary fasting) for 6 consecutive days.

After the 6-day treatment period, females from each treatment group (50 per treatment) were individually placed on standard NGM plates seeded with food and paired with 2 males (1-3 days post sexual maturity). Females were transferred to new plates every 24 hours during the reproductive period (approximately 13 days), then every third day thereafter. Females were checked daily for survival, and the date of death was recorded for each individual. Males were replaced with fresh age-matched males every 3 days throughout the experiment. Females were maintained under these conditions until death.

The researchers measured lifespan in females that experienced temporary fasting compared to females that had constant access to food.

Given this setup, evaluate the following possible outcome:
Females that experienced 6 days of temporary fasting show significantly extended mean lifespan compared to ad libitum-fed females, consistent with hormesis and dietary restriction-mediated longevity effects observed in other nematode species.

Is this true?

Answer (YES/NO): YES